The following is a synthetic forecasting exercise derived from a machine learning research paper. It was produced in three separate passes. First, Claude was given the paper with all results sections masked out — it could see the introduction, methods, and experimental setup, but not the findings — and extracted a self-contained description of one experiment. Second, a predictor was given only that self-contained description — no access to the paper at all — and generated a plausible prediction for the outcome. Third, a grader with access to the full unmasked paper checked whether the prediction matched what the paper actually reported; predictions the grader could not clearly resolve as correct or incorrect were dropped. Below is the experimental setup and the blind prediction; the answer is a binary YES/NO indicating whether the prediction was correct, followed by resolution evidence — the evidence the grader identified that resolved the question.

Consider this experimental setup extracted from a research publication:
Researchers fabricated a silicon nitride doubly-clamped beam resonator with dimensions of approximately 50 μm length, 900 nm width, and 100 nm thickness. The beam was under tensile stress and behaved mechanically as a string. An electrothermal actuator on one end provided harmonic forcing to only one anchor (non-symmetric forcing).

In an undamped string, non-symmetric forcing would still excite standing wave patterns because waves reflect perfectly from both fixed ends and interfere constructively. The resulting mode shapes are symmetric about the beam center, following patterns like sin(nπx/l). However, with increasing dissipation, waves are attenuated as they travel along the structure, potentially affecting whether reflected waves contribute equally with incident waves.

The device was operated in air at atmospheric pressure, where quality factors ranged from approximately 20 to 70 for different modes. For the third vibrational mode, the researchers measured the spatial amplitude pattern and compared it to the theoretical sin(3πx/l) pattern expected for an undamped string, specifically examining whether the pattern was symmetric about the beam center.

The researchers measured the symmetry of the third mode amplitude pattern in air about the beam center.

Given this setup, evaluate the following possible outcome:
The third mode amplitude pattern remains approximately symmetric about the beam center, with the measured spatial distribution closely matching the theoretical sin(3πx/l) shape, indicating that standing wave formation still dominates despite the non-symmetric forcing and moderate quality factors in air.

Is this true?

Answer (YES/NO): NO